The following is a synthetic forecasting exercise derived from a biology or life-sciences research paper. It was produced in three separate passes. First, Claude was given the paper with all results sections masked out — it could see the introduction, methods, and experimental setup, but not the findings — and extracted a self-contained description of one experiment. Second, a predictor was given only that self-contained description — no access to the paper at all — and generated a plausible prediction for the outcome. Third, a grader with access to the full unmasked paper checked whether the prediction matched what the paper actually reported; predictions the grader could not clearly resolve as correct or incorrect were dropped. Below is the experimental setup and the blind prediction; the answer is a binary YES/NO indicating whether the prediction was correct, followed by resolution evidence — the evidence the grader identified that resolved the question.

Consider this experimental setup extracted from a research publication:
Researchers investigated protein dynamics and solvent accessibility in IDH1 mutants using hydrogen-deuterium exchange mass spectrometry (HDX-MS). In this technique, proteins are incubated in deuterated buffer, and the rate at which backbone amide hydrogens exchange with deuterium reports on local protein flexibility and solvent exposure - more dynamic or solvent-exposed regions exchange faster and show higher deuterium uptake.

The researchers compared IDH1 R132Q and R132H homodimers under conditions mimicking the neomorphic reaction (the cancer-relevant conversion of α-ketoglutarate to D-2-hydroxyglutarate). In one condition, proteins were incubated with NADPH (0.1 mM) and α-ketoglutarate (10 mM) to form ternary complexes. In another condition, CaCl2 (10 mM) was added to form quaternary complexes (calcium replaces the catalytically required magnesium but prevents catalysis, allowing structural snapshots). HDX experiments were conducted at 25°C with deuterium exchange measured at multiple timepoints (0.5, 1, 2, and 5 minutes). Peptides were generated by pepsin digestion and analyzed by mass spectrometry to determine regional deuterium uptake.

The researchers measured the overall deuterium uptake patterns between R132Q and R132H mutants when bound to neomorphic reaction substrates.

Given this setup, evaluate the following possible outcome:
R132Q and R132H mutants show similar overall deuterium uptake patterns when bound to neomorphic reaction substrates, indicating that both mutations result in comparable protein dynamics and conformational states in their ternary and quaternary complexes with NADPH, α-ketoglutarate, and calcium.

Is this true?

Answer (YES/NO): NO